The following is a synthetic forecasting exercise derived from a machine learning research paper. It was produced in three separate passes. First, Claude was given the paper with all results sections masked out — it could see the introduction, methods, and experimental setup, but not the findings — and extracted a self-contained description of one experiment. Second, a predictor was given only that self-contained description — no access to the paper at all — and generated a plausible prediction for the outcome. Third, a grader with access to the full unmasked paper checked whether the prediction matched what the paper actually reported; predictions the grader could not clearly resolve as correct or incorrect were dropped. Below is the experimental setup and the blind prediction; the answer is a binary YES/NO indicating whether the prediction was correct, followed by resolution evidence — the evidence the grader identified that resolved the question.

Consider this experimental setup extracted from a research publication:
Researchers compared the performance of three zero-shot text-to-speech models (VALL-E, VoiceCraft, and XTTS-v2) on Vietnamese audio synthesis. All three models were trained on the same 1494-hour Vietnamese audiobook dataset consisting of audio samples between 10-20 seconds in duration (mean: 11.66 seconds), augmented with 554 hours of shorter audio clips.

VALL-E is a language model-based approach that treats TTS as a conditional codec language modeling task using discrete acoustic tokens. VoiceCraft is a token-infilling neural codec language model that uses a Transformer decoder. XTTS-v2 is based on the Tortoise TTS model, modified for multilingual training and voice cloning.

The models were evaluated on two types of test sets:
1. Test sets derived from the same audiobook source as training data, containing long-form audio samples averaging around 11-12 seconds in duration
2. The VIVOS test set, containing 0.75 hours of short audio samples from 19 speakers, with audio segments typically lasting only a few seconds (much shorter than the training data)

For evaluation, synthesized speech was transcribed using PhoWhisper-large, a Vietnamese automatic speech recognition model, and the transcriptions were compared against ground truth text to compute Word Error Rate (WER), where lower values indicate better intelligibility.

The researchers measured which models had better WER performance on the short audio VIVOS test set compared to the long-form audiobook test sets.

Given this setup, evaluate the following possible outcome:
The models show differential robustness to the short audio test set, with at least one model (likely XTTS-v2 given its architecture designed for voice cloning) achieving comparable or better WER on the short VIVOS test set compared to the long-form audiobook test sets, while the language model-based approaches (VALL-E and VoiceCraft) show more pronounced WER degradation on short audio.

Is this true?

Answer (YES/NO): NO